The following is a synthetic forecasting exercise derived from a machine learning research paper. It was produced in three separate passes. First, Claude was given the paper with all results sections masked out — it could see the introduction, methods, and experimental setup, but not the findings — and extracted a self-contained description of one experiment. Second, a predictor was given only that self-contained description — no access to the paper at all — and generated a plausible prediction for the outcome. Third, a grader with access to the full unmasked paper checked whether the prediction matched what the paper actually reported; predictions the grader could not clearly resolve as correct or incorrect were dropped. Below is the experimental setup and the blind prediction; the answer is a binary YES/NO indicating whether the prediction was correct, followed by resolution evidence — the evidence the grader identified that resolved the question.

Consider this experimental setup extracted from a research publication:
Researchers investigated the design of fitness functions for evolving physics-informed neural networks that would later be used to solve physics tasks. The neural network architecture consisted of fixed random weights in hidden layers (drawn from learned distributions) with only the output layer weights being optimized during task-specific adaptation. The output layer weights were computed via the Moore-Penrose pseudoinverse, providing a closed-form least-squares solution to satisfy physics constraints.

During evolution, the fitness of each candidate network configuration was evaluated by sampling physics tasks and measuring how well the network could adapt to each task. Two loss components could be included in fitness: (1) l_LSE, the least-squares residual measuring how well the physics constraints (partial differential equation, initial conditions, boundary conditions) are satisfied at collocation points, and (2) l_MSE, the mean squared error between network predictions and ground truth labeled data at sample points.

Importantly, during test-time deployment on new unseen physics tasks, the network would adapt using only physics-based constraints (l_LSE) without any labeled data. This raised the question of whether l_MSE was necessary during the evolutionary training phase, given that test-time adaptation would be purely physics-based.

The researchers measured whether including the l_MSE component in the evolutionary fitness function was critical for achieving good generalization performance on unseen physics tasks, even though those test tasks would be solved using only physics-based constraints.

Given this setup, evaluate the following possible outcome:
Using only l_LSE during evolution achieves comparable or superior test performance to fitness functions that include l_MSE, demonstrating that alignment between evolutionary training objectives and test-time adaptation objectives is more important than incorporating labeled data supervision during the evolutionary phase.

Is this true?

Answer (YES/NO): NO